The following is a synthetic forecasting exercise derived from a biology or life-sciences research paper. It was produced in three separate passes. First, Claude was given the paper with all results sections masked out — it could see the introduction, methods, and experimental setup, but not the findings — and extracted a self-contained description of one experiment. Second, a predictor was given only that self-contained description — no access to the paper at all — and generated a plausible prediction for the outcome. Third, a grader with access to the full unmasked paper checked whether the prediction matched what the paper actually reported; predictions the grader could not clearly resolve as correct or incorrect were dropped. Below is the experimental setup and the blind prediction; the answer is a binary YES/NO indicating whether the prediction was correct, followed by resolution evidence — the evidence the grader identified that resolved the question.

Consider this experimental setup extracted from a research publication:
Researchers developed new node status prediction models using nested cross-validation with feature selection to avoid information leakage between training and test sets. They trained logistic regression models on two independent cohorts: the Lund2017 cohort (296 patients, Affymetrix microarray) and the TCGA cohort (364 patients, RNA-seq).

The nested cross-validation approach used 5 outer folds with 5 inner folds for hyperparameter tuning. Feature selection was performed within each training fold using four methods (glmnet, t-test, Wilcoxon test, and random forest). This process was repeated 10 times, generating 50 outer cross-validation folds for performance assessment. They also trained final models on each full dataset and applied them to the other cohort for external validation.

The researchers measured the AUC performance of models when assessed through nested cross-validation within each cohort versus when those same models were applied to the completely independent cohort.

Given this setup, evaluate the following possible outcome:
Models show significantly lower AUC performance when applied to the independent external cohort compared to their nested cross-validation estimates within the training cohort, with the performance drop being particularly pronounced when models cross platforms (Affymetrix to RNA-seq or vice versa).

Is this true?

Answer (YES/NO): NO